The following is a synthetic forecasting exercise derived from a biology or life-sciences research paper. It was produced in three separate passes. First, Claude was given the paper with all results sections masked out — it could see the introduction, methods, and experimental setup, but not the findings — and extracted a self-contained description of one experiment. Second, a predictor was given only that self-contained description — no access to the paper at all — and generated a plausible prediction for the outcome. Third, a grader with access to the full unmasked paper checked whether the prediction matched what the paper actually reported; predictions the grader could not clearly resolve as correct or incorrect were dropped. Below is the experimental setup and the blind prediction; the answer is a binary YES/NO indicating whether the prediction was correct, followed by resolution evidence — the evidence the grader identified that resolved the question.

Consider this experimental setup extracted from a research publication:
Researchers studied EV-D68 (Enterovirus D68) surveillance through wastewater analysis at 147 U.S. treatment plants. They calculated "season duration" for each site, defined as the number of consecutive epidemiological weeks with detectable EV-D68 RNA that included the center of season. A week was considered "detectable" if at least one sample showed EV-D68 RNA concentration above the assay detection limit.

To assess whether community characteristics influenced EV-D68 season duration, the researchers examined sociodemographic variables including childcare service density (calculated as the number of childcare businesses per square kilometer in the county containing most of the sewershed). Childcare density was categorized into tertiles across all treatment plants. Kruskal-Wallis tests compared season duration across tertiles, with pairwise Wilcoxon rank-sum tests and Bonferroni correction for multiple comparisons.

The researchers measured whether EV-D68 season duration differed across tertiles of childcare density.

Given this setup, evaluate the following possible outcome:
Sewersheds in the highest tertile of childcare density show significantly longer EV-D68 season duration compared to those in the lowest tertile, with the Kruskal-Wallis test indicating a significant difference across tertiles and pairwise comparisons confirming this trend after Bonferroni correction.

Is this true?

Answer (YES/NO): YES